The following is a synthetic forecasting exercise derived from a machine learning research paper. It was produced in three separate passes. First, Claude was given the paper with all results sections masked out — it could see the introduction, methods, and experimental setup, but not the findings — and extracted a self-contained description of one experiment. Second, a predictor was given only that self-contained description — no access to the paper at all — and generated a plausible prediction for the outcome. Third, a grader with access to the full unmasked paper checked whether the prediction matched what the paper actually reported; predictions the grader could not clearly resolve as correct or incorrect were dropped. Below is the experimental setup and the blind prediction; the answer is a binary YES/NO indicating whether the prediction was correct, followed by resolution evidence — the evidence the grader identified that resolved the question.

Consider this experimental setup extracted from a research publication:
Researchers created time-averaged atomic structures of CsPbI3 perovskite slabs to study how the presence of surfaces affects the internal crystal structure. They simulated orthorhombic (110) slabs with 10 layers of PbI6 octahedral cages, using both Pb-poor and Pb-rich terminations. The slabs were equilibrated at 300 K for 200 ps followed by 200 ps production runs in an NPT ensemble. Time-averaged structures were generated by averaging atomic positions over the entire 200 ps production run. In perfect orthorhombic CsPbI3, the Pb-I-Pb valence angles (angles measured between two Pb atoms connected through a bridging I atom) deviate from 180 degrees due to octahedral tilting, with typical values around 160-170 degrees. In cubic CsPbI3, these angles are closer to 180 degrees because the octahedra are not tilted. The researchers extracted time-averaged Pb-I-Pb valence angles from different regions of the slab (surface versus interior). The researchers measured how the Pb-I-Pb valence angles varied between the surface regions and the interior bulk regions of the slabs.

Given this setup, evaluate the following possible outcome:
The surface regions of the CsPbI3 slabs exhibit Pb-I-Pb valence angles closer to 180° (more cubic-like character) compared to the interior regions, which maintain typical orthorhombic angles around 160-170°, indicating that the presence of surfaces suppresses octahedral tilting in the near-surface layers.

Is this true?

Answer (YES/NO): YES